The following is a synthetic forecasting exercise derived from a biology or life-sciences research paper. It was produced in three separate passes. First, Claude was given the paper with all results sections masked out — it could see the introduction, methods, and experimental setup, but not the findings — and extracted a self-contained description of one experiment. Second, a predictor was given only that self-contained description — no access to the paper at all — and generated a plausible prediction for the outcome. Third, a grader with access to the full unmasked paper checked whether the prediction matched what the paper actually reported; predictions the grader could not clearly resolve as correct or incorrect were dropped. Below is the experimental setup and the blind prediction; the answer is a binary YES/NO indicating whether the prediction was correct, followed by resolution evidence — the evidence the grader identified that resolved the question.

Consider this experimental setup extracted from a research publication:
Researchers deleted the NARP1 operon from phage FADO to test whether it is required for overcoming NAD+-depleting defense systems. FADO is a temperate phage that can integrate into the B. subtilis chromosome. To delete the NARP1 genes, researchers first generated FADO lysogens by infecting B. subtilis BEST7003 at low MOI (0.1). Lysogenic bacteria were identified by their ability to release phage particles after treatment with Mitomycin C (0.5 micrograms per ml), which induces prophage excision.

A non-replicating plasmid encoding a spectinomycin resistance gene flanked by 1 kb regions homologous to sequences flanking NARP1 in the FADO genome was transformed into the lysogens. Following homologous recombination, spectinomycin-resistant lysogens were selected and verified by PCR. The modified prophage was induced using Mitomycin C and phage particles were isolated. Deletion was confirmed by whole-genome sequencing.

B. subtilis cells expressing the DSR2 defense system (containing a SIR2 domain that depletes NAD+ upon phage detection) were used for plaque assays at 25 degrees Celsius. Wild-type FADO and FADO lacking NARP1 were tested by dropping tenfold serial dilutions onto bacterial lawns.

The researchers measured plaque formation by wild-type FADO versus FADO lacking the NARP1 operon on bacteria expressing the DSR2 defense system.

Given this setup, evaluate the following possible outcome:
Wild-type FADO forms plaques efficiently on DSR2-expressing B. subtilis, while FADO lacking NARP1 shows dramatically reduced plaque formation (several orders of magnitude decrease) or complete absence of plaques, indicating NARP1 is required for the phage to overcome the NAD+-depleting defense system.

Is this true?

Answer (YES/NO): YES